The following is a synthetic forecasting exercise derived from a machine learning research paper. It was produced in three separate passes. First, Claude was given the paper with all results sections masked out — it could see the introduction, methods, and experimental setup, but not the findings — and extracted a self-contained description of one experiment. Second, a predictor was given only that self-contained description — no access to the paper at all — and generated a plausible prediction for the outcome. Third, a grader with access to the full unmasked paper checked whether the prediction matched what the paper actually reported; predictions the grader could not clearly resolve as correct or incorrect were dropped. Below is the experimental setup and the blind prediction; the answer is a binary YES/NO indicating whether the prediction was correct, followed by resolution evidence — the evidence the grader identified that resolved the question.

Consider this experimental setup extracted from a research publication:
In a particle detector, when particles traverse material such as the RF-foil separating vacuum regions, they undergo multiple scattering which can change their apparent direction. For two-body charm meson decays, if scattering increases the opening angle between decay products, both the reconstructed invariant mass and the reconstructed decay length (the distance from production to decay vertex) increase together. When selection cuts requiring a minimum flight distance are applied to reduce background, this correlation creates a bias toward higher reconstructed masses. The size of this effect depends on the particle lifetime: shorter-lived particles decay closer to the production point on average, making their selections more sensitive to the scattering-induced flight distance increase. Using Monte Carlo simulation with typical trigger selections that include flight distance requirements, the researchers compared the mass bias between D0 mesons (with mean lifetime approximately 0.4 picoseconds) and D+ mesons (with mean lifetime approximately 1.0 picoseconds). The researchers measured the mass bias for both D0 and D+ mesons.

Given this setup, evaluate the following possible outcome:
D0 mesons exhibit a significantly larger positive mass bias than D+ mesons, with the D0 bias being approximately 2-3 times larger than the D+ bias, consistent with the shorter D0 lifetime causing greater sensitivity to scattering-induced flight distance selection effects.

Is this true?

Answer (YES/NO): NO